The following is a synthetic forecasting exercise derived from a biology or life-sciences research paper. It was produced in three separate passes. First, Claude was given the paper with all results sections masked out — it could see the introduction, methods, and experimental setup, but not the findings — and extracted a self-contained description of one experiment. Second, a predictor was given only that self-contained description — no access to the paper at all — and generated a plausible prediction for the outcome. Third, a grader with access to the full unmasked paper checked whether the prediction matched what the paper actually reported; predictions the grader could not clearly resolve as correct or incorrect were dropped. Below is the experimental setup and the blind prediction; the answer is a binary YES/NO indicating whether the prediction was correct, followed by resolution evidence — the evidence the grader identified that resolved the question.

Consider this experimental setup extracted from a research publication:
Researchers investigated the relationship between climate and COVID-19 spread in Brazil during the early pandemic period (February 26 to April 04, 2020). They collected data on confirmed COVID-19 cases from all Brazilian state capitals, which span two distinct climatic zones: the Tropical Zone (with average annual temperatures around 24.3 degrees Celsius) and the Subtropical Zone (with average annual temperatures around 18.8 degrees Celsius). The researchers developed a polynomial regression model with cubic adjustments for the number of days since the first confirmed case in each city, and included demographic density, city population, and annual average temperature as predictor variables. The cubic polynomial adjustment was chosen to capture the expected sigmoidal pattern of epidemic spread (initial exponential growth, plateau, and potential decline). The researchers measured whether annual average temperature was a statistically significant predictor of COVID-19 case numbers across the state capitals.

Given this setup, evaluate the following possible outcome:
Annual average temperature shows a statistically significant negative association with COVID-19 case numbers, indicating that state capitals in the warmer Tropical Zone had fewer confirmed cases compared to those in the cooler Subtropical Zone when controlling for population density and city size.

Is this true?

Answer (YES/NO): YES